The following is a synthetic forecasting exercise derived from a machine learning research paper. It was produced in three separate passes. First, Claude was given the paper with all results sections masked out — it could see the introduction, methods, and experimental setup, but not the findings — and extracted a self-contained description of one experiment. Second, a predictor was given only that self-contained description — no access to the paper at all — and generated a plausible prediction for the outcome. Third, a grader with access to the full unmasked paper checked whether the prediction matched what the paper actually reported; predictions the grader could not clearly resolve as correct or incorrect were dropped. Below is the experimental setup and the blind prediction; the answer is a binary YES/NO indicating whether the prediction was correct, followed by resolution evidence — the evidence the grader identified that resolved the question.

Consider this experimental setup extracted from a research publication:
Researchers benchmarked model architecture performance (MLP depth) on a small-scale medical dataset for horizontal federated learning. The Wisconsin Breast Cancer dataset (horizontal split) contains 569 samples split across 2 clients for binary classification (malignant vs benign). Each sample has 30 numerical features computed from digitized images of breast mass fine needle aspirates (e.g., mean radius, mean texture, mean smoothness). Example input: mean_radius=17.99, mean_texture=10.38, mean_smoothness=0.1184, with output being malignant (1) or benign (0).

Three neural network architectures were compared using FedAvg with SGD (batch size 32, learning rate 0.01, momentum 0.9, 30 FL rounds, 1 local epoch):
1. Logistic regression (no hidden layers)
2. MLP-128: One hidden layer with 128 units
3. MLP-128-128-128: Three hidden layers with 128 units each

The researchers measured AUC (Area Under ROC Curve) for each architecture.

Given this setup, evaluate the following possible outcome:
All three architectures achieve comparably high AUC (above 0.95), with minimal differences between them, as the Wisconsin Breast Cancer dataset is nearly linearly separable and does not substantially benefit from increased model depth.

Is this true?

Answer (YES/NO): YES